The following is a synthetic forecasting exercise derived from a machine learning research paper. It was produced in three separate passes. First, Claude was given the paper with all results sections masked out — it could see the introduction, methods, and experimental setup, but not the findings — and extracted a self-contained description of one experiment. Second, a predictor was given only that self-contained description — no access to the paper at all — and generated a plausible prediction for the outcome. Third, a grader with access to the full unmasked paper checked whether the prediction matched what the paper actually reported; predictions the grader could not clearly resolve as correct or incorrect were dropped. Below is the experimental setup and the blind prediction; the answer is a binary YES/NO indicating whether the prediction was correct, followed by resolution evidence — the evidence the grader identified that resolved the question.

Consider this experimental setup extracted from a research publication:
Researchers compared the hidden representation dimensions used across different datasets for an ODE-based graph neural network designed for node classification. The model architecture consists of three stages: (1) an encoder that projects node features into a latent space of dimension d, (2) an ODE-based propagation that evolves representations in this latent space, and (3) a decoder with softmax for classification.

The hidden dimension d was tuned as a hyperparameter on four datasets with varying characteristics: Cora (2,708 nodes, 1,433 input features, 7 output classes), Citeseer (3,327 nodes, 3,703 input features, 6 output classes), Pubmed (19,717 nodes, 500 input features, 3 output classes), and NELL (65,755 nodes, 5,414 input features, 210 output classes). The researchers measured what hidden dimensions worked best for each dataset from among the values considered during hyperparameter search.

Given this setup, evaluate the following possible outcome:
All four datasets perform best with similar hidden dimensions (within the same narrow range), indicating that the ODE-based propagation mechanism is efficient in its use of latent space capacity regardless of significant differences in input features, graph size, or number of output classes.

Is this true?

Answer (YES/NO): NO